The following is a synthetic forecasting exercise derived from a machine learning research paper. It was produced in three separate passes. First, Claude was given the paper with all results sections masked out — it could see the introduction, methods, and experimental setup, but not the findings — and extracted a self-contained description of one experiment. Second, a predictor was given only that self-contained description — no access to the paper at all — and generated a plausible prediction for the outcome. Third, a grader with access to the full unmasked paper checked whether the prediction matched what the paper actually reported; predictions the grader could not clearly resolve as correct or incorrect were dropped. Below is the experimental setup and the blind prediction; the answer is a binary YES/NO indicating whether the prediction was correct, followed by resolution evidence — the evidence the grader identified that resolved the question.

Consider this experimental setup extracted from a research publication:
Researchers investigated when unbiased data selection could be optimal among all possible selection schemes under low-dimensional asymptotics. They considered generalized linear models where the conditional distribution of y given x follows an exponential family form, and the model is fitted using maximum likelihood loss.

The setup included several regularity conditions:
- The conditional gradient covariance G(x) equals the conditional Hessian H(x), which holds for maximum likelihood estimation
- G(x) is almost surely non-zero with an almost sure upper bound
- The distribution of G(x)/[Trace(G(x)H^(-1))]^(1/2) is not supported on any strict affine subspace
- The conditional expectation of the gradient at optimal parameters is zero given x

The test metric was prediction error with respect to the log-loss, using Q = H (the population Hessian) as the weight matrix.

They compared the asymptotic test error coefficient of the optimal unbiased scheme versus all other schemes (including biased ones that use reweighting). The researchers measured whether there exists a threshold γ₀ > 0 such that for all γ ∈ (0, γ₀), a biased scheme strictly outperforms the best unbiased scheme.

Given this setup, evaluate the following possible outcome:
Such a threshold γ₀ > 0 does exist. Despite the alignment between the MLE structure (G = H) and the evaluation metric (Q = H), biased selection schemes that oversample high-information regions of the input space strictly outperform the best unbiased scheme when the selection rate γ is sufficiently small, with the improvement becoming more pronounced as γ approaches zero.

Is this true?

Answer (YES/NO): NO